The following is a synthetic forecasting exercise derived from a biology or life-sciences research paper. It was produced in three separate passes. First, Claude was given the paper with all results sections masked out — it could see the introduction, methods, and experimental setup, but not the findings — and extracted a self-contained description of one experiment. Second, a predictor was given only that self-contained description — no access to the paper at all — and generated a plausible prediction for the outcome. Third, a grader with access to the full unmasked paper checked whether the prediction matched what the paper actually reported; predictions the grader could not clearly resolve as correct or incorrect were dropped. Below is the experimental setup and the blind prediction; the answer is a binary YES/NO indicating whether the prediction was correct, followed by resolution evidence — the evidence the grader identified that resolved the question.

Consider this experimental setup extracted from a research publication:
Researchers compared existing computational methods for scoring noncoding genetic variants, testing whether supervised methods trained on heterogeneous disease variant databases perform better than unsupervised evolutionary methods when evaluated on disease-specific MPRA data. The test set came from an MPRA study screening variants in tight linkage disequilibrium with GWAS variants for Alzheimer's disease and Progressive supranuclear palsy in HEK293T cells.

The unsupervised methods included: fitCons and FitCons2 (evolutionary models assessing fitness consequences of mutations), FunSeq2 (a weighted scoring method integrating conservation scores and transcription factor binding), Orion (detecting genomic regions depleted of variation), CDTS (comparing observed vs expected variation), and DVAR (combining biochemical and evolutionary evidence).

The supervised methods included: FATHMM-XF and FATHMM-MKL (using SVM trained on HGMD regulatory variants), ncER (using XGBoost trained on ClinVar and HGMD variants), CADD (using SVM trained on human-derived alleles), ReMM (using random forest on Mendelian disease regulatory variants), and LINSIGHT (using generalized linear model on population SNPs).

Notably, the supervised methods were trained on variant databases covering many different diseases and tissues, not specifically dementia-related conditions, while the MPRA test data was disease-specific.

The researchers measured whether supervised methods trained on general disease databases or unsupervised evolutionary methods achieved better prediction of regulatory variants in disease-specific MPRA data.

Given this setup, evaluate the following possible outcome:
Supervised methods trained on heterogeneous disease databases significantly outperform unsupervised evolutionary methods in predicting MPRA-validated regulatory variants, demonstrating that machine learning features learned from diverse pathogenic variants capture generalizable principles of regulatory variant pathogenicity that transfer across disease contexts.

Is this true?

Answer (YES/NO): YES